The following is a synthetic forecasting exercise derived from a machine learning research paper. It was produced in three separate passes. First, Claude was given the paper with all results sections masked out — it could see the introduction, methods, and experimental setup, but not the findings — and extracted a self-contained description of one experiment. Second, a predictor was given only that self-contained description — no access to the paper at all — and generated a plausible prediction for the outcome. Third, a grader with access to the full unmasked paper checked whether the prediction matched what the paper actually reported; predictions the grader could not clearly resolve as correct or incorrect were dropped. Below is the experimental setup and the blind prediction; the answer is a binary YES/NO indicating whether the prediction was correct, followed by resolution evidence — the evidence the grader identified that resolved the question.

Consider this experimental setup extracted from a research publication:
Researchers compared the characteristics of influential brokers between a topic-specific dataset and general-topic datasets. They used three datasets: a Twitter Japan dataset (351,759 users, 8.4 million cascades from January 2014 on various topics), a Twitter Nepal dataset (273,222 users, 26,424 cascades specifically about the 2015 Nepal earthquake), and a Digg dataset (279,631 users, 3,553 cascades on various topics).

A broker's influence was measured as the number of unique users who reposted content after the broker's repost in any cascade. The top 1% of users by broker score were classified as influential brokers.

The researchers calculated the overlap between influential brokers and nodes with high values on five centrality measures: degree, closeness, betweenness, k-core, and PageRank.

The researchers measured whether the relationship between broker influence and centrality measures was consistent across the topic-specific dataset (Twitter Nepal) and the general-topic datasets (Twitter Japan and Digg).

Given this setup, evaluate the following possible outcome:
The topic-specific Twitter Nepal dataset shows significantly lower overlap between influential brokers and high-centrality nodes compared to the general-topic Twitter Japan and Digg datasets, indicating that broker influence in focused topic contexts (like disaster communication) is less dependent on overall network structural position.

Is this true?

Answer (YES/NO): YES